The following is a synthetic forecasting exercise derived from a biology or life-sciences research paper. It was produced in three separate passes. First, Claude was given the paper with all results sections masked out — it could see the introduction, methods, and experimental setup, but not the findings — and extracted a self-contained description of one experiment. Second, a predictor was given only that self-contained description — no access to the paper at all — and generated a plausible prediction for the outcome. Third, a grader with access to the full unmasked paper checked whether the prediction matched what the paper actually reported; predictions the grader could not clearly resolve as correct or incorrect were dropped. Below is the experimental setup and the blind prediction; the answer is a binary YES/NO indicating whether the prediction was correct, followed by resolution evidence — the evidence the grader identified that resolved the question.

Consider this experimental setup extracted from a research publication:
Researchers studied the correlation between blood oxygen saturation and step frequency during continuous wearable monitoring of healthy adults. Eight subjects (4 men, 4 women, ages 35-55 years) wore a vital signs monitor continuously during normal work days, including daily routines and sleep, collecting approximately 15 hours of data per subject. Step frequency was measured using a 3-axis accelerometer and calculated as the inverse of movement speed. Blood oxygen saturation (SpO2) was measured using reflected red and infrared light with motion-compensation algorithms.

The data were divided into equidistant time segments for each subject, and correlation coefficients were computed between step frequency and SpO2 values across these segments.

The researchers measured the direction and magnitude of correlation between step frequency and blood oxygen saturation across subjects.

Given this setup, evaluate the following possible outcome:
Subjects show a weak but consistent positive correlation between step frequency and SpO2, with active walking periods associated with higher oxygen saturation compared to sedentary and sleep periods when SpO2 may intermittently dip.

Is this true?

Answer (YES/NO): NO